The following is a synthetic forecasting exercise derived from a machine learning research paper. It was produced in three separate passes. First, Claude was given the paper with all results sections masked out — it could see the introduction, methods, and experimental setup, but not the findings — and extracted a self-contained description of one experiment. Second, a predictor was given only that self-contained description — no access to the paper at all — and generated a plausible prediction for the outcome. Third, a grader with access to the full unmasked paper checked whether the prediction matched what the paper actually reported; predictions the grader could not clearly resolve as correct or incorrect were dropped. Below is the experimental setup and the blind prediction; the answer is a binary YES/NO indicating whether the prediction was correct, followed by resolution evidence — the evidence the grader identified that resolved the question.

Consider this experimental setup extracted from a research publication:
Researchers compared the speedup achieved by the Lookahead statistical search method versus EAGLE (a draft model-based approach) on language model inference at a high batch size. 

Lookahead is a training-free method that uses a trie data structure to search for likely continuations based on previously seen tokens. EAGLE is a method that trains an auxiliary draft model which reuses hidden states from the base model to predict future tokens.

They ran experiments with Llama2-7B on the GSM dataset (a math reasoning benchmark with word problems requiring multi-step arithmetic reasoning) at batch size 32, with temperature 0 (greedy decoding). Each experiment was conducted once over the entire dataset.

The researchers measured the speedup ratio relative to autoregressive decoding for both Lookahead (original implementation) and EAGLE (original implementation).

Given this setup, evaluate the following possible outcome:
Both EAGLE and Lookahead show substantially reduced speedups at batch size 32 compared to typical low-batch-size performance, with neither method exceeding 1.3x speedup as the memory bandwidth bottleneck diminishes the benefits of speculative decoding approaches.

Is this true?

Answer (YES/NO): NO